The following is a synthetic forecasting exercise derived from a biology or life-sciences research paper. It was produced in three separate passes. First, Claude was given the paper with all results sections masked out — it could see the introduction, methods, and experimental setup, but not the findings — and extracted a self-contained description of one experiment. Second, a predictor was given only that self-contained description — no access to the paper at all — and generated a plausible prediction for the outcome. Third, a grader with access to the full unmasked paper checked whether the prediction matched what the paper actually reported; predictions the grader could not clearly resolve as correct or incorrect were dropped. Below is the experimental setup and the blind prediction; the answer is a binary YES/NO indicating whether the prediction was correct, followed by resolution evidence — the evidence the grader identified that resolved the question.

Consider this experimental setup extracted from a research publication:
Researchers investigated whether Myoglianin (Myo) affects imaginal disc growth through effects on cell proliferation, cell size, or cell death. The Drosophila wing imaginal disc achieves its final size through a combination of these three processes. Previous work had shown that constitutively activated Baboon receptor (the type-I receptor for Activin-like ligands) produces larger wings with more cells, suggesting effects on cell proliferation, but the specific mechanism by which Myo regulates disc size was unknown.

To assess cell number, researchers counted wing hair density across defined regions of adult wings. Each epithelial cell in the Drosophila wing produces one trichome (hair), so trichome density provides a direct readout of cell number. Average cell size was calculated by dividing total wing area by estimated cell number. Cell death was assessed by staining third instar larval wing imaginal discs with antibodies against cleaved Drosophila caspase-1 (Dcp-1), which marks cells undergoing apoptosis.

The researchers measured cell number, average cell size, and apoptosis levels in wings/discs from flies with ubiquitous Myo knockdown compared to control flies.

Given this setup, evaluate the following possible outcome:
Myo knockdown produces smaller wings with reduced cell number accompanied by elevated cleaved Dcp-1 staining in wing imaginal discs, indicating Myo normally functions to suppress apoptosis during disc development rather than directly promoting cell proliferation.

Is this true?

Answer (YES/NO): NO